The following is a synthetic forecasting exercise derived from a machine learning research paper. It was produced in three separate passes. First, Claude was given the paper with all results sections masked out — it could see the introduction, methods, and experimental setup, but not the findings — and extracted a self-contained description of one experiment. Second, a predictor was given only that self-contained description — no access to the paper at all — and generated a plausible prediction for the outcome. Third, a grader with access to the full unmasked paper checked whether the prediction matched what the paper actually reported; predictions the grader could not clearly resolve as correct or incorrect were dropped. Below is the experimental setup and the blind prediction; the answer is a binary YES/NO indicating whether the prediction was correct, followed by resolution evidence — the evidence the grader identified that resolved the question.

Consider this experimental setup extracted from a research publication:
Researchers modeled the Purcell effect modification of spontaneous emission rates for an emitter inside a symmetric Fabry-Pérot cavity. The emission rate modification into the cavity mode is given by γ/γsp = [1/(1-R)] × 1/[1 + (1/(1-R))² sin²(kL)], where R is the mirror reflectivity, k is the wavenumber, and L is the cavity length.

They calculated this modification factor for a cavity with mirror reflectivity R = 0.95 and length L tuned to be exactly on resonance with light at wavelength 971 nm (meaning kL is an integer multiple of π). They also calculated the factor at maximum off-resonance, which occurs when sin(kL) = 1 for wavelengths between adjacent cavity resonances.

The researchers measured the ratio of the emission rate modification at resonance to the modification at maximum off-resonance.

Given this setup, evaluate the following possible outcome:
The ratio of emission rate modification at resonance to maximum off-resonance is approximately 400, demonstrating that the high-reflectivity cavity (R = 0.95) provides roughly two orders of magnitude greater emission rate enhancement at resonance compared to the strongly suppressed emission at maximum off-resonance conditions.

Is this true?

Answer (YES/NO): YES